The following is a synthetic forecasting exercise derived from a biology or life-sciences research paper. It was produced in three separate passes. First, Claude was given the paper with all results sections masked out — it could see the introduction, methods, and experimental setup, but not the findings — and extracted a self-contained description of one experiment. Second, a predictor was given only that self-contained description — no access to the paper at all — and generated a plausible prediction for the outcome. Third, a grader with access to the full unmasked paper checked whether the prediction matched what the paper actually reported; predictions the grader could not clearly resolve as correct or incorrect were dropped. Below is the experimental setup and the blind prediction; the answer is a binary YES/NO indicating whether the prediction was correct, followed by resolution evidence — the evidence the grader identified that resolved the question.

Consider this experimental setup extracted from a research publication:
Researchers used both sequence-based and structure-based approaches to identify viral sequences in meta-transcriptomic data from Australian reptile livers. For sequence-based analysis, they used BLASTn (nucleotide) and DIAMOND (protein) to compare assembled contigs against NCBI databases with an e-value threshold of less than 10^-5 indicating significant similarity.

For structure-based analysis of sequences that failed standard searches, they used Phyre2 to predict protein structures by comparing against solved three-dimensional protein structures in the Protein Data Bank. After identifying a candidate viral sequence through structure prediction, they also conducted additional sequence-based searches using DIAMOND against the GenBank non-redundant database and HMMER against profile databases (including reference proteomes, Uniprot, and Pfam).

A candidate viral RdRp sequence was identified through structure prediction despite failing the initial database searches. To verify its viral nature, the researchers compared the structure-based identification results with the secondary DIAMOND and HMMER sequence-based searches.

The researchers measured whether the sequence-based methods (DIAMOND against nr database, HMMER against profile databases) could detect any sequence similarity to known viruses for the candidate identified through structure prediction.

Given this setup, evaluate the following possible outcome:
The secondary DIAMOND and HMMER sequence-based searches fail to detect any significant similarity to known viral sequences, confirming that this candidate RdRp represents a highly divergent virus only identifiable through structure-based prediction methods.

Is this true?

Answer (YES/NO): NO